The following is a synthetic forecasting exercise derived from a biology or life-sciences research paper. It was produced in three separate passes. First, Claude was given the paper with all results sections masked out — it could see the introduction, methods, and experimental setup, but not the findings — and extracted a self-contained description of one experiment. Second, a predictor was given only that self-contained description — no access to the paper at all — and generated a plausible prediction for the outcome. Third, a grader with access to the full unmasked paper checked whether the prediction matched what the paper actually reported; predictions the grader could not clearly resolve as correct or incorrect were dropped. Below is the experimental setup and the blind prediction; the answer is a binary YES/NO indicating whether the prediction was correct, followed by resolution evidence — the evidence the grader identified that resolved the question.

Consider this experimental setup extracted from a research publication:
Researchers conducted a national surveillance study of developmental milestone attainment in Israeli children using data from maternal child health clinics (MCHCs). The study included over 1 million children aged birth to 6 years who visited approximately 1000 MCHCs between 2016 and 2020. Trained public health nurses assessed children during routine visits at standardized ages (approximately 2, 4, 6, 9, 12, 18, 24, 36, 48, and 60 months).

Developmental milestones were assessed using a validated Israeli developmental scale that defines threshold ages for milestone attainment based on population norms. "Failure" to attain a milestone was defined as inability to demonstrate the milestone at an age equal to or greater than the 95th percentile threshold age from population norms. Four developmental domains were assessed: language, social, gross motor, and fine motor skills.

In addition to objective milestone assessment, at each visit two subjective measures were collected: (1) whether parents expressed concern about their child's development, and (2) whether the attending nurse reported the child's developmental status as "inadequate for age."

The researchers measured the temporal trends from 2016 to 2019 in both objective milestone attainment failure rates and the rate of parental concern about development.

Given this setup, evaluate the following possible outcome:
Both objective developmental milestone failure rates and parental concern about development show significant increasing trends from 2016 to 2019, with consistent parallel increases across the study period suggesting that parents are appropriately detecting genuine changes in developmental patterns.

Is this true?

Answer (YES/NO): NO